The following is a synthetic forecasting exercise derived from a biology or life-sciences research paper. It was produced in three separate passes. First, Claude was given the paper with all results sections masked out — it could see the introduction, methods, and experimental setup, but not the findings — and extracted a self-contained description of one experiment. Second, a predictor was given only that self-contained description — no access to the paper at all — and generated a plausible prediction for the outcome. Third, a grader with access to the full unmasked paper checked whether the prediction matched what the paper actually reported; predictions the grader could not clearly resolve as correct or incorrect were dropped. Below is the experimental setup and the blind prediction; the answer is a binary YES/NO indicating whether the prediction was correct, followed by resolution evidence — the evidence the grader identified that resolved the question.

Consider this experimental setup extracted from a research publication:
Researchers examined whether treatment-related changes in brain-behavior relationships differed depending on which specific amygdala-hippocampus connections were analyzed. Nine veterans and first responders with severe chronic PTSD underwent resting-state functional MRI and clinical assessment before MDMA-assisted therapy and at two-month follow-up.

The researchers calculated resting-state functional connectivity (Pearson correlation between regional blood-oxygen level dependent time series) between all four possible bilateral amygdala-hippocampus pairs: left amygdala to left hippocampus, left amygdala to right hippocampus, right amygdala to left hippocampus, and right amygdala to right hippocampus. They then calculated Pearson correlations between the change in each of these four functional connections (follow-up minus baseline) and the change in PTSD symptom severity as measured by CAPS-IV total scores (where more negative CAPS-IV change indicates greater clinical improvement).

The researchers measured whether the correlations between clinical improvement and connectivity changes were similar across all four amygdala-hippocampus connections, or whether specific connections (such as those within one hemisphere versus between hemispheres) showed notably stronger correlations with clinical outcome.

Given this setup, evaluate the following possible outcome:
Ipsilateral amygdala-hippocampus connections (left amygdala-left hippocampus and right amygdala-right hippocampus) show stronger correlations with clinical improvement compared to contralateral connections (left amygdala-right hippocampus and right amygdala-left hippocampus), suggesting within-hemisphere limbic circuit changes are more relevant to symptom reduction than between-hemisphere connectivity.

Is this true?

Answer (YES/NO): NO